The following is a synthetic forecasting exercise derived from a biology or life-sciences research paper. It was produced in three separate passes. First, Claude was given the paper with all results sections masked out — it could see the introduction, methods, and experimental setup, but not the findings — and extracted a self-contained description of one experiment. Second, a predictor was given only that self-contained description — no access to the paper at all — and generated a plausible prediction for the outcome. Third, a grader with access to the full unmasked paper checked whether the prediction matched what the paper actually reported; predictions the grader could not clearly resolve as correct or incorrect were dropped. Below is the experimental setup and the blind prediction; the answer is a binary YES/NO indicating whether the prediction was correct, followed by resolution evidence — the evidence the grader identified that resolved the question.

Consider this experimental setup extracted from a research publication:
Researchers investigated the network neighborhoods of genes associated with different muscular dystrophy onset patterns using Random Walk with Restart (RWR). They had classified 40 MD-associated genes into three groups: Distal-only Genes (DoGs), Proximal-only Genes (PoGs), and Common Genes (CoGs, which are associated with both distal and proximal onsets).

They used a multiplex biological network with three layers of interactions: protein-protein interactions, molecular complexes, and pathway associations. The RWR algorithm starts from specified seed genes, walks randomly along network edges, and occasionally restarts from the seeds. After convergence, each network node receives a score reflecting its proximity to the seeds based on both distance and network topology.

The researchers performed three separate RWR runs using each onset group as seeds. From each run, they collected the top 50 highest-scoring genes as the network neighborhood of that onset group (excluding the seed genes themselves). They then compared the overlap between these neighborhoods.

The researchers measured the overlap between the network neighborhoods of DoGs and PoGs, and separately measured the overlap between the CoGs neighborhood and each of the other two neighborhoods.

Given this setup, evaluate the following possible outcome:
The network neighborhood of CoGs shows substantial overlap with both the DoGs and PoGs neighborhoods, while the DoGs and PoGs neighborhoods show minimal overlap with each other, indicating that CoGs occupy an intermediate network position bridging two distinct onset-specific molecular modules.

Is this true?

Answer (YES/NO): NO